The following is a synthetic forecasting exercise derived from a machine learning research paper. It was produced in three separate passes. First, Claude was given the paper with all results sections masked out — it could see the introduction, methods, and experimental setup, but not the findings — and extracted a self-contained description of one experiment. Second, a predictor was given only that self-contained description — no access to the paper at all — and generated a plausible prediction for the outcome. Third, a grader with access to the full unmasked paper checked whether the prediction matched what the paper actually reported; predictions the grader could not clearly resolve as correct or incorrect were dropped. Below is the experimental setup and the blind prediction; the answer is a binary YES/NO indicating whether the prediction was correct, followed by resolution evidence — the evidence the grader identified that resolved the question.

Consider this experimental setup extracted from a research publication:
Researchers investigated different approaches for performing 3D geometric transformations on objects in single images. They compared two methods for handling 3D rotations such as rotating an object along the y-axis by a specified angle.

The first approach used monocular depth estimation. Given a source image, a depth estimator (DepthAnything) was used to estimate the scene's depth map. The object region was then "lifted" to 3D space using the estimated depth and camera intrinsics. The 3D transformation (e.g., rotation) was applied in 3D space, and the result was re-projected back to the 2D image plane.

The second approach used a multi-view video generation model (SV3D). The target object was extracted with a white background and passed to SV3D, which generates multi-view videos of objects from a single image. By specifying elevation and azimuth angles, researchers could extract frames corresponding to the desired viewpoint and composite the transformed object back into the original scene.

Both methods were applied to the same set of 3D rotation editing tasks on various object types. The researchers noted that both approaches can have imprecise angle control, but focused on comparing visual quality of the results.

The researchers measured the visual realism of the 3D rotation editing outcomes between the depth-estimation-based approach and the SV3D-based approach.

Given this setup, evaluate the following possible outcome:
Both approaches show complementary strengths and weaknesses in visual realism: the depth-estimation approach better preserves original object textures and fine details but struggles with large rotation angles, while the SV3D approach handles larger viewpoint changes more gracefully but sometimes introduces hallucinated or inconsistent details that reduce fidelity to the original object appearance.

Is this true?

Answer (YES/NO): NO